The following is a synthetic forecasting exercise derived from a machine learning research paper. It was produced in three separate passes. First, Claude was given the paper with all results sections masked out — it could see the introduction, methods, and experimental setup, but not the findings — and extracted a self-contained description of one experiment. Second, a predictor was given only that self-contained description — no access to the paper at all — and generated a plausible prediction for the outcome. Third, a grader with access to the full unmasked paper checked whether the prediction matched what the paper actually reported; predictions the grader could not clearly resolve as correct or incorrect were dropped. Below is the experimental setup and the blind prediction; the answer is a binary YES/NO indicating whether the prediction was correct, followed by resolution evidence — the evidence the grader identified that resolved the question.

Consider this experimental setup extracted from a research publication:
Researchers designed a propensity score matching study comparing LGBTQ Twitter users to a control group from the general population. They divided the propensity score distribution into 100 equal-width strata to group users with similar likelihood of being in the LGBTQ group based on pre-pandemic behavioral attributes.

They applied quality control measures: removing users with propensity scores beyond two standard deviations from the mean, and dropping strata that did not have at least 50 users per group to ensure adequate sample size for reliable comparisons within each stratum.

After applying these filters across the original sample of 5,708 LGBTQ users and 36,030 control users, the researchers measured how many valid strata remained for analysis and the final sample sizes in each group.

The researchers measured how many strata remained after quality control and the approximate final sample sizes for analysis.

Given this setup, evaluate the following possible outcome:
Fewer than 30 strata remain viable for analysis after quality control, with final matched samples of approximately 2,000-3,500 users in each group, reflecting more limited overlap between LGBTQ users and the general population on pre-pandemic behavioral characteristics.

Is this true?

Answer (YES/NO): NO